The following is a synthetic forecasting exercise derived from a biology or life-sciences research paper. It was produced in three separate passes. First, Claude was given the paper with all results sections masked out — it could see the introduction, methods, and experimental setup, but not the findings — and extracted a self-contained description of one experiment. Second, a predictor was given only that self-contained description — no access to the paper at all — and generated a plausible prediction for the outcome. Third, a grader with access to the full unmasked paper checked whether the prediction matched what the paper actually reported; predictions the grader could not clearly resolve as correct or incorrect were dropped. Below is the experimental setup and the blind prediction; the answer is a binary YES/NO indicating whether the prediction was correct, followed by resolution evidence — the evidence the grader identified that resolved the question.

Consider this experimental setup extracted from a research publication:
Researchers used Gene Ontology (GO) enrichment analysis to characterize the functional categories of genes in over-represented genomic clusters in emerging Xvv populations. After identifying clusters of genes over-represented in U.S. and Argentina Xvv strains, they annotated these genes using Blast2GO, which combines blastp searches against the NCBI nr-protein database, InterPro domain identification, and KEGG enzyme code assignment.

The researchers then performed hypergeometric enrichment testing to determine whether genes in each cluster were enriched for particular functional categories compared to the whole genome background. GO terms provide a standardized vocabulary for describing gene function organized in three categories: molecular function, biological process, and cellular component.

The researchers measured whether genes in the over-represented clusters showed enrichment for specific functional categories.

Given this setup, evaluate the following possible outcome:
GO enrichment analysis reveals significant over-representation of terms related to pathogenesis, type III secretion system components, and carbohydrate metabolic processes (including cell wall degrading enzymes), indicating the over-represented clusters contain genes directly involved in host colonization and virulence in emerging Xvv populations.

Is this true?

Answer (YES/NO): NO